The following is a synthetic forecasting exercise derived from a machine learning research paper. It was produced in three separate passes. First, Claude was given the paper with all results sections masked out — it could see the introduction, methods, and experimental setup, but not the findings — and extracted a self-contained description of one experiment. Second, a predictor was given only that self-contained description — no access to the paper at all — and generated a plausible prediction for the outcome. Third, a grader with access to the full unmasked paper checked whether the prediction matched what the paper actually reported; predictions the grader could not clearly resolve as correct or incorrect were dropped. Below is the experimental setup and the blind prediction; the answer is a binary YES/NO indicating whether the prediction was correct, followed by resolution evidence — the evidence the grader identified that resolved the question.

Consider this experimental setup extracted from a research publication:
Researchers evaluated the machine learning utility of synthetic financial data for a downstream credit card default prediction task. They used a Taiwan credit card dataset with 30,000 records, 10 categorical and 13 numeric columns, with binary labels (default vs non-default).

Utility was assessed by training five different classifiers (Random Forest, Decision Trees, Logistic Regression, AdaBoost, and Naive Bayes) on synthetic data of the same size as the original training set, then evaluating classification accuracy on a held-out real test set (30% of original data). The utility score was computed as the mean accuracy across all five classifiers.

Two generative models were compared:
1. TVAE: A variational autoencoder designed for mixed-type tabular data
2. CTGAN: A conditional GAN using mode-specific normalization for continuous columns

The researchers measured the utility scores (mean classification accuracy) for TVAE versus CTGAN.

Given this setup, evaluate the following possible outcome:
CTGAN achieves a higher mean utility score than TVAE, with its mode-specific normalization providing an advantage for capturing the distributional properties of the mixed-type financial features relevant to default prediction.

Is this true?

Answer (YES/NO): NO